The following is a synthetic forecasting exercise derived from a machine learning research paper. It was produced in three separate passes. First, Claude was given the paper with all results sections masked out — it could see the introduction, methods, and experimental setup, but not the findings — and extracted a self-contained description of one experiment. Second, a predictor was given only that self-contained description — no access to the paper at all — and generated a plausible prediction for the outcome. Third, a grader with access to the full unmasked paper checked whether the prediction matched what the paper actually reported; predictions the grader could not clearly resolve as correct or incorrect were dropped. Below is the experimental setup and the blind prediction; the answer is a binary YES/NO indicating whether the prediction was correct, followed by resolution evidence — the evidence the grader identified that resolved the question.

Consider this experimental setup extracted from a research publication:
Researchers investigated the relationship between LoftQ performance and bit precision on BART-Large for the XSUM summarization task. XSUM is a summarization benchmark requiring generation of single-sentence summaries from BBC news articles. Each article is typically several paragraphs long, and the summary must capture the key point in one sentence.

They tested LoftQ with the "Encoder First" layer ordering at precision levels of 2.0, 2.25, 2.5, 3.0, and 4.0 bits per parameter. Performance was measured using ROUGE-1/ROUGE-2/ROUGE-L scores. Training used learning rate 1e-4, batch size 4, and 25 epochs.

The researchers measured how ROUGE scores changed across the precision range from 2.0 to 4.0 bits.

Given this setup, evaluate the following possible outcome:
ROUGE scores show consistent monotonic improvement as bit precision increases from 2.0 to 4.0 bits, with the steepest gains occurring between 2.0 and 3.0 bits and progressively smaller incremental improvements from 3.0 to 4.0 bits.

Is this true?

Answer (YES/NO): NO